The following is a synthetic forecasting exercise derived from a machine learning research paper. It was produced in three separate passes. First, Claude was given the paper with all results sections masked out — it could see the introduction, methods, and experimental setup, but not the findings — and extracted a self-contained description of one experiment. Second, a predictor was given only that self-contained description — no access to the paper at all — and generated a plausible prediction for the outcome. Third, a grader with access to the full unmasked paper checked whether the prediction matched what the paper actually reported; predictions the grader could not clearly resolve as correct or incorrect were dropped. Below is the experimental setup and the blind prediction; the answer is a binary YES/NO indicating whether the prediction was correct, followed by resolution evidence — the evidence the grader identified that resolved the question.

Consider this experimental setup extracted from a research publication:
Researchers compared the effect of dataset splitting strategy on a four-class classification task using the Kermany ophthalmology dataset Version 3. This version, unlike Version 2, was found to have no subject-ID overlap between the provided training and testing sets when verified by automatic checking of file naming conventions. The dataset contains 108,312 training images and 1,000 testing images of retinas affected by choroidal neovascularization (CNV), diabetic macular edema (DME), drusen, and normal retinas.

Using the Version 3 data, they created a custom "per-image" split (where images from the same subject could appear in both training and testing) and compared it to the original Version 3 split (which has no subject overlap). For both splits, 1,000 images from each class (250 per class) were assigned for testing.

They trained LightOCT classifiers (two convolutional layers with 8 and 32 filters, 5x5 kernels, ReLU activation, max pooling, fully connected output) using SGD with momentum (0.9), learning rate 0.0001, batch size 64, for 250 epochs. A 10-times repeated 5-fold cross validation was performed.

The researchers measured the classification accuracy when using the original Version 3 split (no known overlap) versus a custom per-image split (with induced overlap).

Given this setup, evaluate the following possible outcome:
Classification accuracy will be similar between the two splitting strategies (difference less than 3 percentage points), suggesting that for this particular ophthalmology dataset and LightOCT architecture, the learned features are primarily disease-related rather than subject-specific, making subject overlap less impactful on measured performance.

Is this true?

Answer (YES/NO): NO